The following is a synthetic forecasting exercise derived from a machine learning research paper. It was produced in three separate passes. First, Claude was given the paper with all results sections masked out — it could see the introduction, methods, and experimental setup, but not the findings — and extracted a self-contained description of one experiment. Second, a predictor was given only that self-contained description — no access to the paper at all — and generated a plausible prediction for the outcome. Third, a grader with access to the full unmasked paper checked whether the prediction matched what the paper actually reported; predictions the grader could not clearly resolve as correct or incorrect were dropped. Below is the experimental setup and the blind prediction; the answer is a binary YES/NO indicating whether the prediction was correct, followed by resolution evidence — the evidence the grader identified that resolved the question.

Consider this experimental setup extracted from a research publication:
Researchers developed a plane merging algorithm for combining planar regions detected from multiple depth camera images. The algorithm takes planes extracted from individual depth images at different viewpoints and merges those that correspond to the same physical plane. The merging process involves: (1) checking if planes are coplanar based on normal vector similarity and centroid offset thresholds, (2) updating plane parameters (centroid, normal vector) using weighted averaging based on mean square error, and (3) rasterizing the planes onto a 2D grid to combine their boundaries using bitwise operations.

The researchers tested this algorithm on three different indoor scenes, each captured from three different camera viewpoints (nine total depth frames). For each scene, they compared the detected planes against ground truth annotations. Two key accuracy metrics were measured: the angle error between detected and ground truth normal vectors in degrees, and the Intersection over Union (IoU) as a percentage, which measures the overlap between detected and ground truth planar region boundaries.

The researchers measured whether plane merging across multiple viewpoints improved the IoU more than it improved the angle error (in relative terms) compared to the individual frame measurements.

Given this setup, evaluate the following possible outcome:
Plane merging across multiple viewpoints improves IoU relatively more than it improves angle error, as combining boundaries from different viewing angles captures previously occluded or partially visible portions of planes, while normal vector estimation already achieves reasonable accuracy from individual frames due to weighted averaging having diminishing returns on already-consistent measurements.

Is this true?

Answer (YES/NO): YES